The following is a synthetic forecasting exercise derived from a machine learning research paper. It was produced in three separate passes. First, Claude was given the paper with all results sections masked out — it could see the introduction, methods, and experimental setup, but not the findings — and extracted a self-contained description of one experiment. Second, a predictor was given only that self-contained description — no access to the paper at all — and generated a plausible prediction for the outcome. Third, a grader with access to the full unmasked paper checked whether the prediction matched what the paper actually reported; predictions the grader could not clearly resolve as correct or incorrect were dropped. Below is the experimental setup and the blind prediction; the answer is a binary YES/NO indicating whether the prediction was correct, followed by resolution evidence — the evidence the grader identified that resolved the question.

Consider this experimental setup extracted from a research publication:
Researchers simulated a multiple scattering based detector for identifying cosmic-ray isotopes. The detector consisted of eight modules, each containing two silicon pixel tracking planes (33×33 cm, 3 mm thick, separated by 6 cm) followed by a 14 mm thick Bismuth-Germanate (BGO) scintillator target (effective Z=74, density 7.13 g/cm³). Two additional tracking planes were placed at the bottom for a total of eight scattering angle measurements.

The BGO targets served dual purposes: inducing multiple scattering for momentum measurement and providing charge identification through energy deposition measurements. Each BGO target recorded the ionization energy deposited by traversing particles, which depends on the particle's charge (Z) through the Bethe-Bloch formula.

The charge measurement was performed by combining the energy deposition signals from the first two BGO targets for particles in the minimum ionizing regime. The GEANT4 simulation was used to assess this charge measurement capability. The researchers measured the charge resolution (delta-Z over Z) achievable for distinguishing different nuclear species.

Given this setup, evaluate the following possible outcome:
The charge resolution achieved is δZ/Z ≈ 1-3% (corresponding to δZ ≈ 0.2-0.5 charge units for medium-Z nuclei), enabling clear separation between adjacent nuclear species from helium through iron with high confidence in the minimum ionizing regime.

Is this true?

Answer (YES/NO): NO